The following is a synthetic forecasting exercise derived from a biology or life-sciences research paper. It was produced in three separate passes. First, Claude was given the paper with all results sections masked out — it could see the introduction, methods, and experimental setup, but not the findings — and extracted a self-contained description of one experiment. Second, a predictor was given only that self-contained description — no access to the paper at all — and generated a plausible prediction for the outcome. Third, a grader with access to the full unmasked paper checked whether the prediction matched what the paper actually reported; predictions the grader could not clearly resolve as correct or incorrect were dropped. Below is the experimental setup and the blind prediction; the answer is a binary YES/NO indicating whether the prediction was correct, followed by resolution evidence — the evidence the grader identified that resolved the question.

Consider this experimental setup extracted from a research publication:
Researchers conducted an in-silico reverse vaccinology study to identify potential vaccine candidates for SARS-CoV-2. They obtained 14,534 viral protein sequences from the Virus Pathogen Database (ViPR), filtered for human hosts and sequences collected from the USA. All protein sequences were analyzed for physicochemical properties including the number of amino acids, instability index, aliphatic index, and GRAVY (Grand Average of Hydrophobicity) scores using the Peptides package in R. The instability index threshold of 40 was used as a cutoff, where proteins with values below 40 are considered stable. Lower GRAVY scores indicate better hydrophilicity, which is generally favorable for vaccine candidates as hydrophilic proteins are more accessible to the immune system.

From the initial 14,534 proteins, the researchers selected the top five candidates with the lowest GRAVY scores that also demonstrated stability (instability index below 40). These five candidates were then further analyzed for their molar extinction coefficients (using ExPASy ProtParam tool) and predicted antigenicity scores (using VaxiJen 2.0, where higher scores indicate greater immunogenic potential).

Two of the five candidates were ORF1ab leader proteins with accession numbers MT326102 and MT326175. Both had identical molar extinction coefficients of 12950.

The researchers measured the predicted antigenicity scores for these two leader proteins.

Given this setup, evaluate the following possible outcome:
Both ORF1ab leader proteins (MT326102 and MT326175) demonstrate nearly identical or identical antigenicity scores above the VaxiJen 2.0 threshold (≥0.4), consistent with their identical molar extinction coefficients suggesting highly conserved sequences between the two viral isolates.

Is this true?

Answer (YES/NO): NO